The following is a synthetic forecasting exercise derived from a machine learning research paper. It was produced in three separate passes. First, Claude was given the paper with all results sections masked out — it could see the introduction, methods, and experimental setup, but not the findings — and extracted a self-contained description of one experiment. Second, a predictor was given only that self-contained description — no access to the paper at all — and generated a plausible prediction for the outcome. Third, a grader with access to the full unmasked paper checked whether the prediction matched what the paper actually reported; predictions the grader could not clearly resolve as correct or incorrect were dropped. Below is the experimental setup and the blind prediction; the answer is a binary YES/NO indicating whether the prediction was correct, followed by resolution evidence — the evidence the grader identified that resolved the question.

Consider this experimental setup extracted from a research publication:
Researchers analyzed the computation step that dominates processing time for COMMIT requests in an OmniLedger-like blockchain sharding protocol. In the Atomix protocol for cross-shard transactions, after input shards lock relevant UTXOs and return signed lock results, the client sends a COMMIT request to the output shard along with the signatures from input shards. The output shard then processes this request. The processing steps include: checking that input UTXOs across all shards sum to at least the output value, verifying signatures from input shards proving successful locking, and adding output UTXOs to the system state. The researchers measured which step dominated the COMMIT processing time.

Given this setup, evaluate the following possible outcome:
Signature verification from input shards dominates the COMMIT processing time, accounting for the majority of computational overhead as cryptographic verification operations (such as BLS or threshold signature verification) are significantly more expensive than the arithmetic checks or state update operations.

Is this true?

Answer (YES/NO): YES